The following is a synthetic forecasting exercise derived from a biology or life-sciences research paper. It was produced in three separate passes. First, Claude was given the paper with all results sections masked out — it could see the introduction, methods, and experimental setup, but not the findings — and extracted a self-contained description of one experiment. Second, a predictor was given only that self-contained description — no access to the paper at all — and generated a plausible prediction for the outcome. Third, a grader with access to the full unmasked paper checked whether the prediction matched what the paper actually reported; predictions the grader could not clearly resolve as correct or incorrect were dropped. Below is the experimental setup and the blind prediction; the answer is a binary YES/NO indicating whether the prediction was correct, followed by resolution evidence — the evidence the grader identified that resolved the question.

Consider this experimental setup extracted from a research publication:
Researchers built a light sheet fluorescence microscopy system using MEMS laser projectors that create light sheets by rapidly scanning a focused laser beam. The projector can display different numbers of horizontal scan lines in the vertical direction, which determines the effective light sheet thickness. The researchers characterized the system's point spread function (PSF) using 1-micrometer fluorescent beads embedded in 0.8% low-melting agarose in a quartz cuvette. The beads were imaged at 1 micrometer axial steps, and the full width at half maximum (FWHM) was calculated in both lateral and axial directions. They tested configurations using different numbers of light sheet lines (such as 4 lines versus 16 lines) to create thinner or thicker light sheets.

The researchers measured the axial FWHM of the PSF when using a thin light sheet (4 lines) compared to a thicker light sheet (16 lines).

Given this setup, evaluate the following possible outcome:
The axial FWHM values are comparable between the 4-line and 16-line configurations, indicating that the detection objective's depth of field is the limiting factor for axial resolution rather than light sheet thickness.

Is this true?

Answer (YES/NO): NO